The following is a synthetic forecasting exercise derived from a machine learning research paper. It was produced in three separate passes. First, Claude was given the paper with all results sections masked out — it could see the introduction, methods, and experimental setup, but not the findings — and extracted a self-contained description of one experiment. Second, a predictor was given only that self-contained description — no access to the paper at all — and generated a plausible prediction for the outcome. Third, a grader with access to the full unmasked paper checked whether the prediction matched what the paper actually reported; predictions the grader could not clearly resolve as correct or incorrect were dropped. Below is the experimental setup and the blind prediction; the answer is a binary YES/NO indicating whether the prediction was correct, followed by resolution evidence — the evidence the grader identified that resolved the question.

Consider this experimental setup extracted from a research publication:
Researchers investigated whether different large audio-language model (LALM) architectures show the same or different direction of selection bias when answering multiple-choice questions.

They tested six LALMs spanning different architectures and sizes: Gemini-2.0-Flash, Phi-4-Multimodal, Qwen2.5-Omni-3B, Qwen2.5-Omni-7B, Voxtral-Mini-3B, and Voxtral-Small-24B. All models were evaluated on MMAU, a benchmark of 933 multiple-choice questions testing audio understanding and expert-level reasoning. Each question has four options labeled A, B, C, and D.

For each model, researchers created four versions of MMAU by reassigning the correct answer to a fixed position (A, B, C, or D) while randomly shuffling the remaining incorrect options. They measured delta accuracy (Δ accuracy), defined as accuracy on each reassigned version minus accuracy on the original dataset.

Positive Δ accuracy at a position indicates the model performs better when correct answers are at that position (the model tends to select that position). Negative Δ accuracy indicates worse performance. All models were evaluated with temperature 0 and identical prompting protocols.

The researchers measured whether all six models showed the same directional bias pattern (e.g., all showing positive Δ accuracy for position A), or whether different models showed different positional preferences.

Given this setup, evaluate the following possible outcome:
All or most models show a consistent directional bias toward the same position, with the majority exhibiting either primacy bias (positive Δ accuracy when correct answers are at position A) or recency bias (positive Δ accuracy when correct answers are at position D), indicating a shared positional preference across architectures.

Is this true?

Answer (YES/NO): NO